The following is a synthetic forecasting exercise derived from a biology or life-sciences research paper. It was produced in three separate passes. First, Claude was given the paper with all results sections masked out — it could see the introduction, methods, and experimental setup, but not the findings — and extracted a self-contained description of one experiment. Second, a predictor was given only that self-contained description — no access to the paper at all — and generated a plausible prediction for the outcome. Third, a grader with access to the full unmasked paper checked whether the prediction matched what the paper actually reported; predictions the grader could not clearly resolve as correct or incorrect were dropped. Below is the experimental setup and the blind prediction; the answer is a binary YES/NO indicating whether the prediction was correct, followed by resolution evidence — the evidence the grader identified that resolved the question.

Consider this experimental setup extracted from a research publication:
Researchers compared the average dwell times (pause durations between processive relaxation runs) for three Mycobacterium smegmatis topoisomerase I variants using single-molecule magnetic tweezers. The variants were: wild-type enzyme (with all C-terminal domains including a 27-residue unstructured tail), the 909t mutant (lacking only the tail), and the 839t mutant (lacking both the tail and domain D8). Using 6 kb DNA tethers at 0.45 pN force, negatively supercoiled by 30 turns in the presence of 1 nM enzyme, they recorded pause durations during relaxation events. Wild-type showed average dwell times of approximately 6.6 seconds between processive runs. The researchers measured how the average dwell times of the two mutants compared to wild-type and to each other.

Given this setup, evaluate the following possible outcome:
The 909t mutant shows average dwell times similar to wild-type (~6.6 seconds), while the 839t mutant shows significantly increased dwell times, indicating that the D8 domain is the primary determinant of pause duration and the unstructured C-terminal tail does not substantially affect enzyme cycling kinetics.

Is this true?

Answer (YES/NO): NO